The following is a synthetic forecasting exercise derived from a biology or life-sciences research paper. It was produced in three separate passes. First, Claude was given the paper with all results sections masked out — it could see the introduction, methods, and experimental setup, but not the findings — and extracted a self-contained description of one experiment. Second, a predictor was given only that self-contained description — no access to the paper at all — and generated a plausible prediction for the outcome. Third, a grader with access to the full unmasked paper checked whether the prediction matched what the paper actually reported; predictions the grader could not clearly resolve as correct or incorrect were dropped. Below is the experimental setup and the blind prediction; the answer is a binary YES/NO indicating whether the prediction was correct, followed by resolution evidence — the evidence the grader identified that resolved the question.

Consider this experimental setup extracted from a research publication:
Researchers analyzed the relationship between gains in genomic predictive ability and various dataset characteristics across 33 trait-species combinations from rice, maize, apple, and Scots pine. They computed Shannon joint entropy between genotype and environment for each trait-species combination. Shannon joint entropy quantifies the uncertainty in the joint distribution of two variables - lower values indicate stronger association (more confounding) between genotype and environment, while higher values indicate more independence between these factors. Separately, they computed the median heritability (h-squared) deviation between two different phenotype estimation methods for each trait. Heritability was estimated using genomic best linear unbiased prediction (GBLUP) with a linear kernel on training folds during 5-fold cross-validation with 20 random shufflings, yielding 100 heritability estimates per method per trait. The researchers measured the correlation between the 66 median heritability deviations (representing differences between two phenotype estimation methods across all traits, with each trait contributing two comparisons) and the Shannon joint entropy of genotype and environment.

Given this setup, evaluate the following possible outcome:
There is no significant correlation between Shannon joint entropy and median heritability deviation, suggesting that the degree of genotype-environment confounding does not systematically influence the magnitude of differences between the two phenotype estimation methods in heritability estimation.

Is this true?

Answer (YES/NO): NO